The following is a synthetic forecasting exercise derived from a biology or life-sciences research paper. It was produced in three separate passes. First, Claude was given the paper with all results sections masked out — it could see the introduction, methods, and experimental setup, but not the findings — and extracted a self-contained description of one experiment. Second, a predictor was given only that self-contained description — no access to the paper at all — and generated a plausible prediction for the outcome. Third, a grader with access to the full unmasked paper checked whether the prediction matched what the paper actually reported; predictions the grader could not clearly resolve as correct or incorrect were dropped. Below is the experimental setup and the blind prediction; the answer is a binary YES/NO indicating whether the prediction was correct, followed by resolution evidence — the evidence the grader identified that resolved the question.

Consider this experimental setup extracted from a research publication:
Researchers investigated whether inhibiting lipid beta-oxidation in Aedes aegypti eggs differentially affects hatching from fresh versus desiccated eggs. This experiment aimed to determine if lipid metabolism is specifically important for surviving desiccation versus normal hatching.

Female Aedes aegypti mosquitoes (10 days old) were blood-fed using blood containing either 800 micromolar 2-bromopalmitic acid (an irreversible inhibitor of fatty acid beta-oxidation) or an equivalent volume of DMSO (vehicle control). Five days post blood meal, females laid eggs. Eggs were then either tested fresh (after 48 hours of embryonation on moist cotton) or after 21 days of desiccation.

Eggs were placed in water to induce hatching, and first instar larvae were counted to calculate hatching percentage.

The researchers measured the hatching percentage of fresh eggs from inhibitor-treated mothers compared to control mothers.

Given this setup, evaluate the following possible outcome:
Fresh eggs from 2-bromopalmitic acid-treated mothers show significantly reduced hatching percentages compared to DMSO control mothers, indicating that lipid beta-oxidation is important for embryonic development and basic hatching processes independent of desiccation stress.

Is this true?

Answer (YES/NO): NO